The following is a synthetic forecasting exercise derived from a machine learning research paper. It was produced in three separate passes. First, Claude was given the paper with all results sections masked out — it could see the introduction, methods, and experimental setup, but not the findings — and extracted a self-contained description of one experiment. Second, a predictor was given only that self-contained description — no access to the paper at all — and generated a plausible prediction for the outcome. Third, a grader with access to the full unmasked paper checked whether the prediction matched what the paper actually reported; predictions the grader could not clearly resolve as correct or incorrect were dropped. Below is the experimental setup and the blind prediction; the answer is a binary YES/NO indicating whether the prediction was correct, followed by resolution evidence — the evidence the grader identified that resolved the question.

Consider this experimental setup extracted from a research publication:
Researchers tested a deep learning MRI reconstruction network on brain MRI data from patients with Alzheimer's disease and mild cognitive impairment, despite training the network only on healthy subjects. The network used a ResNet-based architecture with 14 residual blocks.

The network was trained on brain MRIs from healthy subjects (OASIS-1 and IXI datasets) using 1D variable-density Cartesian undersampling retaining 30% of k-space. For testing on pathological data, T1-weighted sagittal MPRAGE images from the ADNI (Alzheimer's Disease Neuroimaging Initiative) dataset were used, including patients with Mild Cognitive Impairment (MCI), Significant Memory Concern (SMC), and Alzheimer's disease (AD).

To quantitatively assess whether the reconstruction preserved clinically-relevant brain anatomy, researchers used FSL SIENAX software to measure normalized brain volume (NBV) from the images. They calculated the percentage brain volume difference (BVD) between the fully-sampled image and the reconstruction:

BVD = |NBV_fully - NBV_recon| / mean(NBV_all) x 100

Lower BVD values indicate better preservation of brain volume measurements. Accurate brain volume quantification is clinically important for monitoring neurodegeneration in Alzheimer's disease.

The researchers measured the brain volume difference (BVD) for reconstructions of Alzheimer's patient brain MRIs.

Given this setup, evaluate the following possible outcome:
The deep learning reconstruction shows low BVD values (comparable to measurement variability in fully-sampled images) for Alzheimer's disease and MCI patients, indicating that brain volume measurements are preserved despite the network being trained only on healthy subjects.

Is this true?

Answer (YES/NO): YES